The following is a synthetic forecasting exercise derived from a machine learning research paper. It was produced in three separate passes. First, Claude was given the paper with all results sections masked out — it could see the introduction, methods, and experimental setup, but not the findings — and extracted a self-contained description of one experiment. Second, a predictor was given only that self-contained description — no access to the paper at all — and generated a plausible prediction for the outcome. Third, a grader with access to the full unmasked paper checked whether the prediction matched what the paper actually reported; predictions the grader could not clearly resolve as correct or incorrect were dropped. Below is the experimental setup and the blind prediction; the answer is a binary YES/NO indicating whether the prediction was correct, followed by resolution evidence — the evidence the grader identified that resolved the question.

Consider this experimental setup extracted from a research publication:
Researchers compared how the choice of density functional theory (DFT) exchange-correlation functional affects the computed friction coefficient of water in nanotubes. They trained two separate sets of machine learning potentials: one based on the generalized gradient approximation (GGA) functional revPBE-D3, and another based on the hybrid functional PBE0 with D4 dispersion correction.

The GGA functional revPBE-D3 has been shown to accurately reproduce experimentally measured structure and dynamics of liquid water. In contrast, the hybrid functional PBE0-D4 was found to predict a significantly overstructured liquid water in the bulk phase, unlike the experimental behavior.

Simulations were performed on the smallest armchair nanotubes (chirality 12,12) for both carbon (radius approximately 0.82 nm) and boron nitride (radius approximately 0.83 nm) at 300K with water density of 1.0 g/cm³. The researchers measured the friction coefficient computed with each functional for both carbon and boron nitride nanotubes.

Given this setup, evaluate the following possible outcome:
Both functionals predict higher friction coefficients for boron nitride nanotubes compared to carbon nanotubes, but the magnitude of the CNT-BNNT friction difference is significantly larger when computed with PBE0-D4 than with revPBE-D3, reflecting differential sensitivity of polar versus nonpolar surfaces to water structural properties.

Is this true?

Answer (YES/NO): YES